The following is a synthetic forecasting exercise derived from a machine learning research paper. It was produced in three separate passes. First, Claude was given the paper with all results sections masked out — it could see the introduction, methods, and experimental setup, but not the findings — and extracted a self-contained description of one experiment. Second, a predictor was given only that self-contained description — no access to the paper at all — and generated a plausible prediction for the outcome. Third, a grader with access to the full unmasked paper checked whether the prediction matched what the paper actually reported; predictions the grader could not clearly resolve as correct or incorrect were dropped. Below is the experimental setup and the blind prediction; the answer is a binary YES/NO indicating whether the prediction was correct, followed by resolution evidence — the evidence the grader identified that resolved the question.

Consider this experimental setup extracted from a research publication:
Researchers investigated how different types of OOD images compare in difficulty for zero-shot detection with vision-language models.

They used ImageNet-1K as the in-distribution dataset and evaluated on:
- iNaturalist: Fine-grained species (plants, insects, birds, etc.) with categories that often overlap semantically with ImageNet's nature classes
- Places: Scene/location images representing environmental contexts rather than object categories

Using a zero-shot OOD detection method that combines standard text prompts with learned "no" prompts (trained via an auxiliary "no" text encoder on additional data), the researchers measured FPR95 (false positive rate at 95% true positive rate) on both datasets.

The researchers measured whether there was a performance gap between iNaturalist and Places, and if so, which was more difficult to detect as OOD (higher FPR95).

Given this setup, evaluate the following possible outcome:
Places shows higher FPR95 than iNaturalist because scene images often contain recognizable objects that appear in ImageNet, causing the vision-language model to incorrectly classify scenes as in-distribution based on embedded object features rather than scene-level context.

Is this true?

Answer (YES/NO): YES